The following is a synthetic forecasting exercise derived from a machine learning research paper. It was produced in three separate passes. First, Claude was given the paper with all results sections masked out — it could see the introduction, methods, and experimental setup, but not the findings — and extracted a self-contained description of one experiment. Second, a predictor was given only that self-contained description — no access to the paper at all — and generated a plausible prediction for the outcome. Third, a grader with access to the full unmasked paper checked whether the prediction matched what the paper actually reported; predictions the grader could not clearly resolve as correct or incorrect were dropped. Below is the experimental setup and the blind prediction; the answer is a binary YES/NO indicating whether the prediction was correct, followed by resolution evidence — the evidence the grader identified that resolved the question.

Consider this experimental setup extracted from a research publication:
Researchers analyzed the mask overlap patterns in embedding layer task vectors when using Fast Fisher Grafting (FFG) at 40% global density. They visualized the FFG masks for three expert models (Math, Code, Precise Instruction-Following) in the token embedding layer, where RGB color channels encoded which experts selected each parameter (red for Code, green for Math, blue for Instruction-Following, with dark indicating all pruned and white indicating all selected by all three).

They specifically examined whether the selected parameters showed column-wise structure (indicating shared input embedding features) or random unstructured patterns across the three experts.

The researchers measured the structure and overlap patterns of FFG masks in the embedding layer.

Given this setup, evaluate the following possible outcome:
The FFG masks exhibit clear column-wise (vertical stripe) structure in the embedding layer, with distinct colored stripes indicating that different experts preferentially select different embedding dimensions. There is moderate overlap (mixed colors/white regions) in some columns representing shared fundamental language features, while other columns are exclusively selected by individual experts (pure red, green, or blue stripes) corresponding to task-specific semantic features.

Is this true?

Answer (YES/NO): NO